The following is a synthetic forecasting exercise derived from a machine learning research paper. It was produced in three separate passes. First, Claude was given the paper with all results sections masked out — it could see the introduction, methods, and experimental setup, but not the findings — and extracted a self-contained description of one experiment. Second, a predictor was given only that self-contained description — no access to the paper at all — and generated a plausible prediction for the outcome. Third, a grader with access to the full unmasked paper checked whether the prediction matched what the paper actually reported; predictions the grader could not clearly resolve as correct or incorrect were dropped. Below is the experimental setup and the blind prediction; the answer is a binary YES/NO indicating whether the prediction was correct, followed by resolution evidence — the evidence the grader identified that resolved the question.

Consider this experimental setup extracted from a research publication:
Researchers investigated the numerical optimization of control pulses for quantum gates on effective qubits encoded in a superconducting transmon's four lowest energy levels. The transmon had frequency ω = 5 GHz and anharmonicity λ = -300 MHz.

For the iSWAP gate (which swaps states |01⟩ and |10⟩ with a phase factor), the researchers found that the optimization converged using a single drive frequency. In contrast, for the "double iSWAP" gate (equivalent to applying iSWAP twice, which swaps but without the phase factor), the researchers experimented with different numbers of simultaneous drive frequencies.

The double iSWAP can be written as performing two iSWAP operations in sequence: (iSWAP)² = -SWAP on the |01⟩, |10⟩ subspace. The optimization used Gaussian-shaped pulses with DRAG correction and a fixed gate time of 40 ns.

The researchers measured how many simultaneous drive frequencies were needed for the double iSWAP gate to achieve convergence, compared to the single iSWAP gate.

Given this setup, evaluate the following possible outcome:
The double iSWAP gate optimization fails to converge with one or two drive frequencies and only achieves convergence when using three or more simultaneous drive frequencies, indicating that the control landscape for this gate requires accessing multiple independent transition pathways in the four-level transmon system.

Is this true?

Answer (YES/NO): YES